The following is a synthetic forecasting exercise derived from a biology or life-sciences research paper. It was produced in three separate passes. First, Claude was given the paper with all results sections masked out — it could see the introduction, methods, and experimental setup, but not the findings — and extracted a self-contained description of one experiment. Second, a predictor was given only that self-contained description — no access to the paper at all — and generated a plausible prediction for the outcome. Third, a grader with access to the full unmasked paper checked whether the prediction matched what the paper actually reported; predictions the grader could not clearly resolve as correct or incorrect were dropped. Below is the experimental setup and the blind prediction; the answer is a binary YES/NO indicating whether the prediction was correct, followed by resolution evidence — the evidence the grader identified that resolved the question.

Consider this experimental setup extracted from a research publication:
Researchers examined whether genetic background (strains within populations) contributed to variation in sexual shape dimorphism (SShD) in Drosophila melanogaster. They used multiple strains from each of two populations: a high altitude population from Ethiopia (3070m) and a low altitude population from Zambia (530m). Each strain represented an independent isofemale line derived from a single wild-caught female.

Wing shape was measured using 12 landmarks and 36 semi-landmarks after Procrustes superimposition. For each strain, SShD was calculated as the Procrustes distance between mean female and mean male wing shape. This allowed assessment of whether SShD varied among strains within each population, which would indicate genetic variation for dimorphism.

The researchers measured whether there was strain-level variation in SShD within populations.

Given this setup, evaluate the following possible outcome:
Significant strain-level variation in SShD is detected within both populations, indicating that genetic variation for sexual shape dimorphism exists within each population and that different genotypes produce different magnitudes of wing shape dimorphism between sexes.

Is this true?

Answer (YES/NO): YES